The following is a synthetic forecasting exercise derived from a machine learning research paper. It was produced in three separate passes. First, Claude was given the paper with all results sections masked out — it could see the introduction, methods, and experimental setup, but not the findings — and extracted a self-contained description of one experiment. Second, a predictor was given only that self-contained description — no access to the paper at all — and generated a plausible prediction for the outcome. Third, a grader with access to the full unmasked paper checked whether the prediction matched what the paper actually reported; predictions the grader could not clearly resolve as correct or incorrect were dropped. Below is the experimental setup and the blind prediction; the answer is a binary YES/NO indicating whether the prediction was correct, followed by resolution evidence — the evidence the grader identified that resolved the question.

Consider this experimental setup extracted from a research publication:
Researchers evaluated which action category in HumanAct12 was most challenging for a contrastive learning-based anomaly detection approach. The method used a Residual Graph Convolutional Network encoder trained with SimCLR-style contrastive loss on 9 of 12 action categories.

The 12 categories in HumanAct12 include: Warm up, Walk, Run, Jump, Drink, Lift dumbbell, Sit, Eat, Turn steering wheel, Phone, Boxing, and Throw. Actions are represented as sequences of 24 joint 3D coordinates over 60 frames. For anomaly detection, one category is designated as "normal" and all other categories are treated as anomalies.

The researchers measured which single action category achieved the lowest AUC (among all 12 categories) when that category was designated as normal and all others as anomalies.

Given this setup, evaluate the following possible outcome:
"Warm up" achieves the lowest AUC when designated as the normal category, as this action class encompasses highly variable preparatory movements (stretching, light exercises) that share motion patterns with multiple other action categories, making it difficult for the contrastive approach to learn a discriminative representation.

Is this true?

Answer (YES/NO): NO